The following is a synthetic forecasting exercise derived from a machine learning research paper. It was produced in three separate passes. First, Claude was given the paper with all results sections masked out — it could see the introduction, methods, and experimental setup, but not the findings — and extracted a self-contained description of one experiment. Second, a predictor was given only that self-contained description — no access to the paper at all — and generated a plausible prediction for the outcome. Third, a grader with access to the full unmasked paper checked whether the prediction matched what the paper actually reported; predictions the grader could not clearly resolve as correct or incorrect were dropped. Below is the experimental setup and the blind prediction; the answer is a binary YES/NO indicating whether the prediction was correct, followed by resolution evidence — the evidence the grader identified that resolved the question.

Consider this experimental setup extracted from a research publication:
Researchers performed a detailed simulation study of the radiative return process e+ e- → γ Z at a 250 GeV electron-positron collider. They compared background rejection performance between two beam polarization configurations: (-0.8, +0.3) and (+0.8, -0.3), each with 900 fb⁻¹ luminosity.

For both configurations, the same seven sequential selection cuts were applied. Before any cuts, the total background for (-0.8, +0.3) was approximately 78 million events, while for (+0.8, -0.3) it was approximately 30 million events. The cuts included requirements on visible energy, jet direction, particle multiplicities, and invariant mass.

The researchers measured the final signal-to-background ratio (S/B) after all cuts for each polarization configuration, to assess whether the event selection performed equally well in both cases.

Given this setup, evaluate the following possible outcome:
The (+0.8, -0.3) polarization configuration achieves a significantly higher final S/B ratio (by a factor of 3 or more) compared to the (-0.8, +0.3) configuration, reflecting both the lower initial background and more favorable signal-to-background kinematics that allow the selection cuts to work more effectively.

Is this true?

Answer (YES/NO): NO